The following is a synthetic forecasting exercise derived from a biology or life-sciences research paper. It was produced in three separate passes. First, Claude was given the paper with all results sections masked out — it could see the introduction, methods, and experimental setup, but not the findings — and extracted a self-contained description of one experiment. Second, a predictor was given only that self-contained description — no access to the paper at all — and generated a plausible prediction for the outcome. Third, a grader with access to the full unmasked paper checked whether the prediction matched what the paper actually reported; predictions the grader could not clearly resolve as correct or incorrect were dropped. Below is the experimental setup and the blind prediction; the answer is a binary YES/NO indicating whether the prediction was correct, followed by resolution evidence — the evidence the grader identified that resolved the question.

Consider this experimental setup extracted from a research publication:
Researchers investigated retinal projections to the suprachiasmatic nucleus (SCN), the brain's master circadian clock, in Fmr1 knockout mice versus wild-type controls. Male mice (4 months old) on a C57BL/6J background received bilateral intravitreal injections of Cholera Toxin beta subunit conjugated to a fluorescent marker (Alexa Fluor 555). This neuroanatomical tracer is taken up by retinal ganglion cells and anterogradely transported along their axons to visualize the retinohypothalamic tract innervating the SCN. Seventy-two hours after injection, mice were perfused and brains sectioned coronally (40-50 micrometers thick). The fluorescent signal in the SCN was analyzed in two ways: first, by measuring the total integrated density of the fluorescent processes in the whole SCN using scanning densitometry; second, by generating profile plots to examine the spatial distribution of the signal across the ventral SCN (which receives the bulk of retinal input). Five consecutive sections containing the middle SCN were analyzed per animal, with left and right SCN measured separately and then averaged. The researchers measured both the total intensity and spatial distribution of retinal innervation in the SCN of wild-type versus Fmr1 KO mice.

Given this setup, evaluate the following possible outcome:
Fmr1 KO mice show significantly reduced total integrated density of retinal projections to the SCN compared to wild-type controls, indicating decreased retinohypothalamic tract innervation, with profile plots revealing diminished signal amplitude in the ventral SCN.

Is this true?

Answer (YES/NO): NO